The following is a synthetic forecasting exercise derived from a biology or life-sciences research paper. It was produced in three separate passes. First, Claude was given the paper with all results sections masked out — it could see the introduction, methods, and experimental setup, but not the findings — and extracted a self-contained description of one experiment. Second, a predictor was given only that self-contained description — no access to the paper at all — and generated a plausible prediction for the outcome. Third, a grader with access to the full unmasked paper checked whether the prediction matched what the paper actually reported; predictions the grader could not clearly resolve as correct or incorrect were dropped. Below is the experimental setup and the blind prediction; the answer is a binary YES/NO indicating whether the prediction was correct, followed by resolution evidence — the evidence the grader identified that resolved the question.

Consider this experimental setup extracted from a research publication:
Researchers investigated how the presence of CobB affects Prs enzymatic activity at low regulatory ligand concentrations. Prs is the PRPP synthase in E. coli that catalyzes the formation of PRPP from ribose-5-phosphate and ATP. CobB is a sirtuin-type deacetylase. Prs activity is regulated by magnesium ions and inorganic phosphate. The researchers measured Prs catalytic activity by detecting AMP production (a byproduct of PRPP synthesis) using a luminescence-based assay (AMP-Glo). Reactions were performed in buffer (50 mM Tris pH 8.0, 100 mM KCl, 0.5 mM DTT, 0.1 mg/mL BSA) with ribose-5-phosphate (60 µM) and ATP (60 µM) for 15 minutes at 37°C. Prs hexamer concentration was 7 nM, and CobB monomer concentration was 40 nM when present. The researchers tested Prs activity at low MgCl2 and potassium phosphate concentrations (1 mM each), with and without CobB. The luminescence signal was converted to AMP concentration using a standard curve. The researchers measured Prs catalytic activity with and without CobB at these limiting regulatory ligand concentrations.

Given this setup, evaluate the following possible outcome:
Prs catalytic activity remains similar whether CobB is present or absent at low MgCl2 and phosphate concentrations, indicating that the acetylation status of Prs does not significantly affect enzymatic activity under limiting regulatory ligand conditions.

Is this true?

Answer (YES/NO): NO